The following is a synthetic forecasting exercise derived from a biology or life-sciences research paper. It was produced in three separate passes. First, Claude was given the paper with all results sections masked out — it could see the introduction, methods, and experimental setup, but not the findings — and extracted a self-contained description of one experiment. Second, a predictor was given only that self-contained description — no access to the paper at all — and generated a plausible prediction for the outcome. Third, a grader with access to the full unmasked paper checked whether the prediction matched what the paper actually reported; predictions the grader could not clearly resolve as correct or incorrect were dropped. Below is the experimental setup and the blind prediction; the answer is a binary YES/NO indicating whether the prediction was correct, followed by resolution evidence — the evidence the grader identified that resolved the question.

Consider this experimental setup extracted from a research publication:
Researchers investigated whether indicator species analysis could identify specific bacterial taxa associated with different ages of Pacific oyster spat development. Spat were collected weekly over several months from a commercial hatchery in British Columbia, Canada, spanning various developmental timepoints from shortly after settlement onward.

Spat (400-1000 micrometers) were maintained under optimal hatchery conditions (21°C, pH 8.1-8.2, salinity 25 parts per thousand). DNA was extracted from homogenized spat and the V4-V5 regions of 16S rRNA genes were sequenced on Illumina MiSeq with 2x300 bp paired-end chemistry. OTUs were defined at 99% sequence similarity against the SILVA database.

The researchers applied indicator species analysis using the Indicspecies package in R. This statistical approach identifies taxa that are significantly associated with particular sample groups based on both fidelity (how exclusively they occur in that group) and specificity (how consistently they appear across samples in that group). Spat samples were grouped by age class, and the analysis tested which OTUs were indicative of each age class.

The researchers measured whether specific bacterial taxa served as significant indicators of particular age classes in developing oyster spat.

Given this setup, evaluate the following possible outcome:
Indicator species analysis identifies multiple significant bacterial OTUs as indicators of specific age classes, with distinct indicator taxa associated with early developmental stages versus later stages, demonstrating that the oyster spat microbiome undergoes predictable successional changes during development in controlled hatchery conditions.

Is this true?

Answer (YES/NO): YES